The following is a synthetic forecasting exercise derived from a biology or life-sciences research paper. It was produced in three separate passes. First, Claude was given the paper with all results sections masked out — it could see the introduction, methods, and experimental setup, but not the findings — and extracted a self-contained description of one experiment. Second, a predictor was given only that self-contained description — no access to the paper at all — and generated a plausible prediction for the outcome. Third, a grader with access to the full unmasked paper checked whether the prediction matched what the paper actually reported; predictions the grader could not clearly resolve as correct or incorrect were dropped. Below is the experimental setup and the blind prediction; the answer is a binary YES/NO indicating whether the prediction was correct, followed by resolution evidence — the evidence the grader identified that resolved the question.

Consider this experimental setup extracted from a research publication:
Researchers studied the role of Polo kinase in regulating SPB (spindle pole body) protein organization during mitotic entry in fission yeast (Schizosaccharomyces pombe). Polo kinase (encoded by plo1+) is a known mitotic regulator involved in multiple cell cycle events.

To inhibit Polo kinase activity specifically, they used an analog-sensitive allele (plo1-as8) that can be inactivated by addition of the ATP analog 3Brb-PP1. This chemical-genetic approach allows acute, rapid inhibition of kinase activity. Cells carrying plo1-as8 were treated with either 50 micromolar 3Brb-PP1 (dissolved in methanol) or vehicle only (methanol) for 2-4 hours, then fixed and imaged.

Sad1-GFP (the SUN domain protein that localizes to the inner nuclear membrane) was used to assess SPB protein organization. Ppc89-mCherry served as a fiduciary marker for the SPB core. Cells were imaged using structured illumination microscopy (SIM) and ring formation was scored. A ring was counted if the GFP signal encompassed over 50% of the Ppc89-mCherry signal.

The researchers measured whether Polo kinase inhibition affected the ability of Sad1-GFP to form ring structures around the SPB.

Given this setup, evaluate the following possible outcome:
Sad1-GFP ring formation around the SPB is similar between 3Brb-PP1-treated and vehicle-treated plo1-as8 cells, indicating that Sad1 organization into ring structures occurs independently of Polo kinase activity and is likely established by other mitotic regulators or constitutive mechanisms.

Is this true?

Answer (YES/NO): NO